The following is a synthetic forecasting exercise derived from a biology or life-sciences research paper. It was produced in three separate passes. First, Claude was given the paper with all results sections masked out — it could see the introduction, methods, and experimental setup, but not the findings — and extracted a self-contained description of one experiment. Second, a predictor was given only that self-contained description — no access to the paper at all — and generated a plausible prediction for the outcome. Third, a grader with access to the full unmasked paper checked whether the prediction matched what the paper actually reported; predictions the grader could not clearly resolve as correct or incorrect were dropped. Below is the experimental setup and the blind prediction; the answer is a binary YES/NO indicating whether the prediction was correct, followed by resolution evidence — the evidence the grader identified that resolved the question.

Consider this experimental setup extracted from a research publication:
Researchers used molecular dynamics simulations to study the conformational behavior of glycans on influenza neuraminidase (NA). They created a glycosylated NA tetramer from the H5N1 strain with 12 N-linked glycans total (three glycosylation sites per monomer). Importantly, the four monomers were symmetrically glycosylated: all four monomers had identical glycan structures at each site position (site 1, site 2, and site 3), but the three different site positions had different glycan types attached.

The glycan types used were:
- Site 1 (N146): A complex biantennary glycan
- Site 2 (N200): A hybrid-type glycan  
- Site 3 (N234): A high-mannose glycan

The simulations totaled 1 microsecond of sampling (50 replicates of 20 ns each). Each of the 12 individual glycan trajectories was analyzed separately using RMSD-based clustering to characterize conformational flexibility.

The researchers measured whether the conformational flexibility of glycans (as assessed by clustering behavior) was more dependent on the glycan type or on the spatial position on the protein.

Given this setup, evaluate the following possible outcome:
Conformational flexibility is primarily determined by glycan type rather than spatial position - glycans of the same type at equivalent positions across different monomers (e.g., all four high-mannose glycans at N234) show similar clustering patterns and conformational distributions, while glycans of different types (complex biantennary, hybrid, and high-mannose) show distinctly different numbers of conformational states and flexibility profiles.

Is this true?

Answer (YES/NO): YES